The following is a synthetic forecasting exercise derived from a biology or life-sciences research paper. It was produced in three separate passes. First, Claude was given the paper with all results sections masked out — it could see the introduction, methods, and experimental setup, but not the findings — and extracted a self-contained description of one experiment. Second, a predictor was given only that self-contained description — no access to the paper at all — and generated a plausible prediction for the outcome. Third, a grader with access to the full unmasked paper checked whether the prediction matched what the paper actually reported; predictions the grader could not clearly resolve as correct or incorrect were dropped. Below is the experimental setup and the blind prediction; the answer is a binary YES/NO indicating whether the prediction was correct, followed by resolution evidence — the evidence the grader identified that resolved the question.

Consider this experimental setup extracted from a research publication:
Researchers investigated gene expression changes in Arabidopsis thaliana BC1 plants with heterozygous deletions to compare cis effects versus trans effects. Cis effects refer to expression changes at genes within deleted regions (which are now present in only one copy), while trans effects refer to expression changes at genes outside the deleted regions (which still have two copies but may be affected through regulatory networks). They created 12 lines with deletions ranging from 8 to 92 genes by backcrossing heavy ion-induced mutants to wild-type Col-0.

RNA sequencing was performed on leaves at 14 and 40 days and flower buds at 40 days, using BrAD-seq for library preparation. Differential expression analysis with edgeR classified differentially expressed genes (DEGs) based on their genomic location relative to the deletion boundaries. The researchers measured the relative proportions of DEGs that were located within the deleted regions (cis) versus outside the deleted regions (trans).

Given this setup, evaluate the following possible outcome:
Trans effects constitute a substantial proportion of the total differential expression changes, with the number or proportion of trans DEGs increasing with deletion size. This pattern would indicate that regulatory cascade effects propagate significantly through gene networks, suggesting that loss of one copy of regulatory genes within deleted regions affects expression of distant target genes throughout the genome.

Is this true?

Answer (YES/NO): NO